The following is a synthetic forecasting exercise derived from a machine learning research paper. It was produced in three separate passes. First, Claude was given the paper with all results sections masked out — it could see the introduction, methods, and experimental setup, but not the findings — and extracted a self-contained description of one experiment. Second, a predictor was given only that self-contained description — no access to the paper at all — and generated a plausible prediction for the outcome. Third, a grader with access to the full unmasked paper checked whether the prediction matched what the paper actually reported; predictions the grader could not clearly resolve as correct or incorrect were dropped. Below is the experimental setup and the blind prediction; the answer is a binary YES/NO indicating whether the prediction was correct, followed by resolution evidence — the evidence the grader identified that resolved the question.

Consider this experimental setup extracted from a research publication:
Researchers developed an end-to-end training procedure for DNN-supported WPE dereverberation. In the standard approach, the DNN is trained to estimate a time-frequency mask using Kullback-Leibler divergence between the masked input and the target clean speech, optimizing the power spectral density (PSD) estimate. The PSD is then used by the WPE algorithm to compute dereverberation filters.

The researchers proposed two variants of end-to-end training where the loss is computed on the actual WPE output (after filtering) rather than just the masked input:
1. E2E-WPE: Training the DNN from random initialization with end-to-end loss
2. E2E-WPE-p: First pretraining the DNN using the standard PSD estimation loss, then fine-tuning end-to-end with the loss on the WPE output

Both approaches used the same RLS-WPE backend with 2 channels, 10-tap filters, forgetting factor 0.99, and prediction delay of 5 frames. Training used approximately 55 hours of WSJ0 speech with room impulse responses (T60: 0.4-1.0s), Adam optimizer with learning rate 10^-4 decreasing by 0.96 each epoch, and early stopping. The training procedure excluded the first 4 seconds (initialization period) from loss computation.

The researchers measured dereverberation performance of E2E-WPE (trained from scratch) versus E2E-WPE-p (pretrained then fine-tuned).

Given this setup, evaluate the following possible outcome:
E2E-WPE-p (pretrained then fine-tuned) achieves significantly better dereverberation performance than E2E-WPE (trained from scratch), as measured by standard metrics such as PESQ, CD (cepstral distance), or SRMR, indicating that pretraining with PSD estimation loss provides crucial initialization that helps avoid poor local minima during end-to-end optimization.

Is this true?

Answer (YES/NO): YES